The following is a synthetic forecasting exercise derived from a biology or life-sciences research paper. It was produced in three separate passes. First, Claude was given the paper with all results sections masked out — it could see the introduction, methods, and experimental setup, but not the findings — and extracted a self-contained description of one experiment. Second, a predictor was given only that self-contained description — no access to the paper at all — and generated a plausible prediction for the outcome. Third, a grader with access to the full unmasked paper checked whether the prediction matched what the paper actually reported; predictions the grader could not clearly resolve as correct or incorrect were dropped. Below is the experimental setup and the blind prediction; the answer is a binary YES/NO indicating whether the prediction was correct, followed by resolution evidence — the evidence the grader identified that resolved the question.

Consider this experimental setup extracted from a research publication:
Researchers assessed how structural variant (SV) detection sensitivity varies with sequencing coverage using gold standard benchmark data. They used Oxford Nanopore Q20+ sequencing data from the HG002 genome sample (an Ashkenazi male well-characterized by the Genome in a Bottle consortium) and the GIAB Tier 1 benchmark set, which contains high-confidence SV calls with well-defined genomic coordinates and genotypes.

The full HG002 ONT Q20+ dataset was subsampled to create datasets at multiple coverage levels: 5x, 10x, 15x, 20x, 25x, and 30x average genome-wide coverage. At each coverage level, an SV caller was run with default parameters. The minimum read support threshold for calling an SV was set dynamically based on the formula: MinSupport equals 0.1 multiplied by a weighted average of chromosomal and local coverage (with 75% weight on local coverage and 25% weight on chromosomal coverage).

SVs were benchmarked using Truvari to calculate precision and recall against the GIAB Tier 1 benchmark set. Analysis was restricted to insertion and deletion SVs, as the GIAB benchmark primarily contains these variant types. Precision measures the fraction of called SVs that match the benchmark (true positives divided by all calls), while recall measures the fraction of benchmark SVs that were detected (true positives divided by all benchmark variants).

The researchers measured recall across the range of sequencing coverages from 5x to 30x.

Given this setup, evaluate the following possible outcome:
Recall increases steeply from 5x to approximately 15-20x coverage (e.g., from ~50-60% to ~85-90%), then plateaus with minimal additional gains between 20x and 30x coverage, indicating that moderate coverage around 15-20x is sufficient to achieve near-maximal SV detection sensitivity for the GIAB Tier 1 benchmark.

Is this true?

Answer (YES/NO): NO